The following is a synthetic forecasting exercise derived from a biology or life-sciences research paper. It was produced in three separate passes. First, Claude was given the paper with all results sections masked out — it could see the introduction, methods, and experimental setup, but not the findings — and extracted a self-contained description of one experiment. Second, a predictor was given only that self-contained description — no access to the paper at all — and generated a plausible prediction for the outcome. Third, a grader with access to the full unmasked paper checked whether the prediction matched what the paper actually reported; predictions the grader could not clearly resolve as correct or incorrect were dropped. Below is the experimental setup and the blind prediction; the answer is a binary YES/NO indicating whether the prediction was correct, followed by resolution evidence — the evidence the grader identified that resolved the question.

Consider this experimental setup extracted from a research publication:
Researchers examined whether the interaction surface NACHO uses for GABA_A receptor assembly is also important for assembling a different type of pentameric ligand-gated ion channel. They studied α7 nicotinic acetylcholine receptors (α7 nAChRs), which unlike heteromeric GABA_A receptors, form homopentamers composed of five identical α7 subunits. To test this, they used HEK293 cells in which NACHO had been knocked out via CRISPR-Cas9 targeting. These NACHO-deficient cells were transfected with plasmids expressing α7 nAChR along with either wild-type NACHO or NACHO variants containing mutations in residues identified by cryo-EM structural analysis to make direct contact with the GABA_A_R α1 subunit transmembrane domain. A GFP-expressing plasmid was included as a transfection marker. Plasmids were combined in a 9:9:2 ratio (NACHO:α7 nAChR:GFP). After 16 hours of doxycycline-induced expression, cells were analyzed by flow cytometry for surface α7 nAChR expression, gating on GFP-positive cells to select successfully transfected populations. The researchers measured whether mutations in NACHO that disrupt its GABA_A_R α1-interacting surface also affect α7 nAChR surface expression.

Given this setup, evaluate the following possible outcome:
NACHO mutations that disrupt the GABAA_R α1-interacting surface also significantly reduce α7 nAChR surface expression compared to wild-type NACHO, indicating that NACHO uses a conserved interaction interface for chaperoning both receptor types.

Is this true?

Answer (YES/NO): YES